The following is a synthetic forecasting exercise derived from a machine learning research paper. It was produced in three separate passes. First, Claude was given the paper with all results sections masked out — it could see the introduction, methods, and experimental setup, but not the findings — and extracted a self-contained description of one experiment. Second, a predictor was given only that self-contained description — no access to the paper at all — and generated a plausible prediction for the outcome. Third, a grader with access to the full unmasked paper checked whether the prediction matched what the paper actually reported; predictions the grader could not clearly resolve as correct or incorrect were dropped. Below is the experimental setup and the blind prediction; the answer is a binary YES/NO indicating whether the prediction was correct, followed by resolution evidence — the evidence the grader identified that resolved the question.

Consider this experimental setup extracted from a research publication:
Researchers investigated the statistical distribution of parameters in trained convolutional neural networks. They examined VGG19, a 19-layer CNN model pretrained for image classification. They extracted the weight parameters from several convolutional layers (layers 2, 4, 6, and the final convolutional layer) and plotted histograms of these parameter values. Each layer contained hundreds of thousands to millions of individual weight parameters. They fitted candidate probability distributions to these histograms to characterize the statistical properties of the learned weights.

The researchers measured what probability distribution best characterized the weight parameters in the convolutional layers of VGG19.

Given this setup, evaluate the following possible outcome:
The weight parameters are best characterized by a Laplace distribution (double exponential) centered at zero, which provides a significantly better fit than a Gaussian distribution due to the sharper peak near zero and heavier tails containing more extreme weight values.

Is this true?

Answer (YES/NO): NO